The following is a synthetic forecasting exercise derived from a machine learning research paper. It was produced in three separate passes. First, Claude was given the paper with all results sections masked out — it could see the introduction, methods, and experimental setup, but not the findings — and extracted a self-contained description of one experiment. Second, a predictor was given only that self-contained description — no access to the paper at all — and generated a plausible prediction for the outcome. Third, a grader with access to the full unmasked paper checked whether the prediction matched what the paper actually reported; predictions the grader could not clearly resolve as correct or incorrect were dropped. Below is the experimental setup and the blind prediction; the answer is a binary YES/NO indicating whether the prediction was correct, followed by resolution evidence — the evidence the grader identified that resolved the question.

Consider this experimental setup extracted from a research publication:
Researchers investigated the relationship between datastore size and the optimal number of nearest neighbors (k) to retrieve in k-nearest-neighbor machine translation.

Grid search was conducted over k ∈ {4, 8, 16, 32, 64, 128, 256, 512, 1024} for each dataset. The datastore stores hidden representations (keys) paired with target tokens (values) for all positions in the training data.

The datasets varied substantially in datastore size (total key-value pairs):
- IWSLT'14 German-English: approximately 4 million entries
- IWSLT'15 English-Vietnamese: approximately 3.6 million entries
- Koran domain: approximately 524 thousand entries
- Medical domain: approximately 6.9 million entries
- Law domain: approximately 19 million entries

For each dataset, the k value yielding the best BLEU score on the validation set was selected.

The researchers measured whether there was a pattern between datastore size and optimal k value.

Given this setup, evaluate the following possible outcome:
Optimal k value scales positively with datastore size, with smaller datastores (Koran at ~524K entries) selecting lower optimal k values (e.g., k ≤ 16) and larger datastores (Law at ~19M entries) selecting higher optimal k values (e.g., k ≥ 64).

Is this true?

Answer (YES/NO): NO